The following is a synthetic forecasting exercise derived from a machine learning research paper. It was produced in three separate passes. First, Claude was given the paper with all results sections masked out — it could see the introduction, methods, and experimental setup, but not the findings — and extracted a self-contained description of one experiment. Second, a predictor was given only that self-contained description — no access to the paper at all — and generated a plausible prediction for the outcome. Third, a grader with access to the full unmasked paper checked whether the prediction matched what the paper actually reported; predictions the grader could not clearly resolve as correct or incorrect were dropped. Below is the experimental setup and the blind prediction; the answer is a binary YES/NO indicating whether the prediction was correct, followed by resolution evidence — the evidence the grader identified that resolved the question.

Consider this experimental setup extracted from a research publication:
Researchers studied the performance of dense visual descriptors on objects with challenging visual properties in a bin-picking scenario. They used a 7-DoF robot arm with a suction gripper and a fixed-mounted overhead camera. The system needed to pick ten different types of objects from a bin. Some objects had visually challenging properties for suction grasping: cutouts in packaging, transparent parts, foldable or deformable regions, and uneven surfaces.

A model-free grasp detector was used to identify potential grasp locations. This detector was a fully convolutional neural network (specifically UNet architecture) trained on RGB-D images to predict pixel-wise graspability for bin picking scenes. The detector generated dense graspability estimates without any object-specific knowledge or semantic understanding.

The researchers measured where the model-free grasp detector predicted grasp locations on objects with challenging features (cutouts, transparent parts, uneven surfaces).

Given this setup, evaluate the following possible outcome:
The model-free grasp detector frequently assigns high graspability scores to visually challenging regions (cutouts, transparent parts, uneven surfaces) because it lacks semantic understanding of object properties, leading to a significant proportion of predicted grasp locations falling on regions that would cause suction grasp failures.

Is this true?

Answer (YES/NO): YES